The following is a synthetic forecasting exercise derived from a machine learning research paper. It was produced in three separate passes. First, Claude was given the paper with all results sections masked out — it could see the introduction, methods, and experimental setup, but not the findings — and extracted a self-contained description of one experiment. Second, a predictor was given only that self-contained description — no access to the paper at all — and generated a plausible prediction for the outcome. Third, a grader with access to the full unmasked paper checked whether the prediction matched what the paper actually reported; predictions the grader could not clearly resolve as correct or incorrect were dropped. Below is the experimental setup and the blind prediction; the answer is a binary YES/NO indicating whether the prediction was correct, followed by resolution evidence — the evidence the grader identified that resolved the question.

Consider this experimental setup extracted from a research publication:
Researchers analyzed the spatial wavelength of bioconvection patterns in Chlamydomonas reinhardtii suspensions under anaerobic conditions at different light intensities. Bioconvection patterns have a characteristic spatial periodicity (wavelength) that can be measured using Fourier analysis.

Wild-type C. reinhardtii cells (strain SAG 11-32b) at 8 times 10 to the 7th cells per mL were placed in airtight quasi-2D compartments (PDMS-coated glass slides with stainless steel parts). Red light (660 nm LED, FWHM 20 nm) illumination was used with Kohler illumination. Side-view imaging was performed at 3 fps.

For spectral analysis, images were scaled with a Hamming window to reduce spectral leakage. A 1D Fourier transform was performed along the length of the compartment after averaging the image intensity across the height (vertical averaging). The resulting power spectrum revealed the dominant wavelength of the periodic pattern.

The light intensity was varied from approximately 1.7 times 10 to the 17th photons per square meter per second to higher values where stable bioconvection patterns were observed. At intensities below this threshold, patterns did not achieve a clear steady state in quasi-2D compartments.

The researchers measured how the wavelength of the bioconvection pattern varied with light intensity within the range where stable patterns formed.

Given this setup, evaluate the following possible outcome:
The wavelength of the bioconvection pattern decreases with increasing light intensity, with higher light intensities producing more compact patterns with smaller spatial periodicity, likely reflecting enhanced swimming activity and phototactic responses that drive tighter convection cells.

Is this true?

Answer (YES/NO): NO